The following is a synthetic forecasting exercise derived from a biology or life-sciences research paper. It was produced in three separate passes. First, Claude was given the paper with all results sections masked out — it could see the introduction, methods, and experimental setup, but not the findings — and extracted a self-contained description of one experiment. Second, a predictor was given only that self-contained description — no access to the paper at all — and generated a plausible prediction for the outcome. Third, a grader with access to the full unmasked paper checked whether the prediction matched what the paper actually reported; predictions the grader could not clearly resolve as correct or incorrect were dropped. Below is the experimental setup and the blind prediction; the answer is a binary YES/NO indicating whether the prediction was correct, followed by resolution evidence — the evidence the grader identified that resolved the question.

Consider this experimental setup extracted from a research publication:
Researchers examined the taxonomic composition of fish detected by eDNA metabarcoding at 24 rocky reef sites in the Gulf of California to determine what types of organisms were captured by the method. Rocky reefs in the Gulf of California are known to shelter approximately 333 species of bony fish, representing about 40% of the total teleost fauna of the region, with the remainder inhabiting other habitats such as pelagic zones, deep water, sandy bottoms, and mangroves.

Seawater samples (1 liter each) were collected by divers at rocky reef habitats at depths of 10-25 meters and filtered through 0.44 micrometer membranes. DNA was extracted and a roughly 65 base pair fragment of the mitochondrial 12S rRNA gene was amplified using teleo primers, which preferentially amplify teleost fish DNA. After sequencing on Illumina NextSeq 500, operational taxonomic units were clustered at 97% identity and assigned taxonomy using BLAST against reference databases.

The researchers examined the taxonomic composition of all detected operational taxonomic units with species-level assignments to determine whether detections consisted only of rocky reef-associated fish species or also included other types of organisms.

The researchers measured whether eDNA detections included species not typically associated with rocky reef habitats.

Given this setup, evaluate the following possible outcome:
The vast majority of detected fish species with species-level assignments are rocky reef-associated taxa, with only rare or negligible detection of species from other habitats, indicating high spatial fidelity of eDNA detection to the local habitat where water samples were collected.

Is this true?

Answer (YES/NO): NO